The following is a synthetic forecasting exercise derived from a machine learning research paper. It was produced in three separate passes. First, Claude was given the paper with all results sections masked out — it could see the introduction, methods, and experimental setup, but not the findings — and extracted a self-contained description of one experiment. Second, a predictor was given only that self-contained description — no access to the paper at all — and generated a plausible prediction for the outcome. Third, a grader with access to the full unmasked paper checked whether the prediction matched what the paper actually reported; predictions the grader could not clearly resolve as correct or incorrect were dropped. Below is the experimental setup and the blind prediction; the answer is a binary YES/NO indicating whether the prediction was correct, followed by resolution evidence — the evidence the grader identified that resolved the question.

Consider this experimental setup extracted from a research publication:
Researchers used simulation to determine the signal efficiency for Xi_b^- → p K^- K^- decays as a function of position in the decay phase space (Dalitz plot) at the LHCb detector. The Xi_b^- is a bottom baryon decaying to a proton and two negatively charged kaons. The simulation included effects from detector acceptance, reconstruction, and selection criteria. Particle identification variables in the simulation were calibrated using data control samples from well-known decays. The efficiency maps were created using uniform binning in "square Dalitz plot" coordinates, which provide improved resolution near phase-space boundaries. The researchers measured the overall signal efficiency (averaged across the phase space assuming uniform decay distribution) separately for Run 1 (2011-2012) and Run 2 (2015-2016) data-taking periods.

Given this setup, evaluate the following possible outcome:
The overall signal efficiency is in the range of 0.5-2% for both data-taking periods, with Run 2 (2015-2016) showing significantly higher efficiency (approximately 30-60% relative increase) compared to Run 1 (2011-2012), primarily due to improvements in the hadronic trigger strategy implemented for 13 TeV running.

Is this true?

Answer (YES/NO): YES